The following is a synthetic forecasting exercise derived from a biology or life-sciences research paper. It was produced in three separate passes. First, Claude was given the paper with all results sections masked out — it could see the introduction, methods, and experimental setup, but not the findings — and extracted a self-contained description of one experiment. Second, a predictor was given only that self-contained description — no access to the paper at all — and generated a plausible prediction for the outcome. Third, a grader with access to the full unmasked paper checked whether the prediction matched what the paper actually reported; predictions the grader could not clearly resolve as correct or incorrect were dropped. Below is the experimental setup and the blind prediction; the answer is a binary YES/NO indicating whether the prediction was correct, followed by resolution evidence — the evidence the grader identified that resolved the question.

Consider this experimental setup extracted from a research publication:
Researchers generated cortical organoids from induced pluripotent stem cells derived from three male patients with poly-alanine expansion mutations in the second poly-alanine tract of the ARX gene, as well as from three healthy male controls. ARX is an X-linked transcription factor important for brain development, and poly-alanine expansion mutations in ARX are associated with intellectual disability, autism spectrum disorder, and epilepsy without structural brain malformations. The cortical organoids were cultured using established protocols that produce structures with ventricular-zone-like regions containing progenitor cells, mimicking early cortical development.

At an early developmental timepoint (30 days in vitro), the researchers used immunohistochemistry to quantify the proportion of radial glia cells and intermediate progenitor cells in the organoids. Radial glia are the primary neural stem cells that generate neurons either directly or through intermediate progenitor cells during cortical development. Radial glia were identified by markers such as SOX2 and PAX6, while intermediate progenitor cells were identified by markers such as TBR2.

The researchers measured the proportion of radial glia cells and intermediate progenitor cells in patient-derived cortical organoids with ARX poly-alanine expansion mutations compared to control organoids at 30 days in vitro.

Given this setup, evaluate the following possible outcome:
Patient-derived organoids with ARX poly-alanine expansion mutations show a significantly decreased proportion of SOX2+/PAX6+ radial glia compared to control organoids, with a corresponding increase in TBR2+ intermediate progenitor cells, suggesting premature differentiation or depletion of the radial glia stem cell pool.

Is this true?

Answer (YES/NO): NO